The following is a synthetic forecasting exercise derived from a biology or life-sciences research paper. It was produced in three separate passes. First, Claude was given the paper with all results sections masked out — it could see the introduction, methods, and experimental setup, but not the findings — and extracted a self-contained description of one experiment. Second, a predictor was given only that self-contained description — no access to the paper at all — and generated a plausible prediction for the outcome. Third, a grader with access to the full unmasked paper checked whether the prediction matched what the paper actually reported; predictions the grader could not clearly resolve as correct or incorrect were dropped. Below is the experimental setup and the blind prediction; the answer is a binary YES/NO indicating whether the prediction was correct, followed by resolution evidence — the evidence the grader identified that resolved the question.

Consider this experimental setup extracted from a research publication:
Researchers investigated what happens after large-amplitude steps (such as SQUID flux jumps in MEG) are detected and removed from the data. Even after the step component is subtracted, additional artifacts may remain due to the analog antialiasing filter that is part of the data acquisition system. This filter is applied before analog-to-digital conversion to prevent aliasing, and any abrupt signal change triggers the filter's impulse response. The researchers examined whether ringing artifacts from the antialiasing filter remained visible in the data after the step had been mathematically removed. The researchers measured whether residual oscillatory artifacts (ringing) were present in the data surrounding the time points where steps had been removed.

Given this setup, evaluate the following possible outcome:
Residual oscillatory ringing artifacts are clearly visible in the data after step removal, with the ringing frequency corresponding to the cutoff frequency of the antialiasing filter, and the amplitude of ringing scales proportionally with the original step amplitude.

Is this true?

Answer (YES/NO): NO